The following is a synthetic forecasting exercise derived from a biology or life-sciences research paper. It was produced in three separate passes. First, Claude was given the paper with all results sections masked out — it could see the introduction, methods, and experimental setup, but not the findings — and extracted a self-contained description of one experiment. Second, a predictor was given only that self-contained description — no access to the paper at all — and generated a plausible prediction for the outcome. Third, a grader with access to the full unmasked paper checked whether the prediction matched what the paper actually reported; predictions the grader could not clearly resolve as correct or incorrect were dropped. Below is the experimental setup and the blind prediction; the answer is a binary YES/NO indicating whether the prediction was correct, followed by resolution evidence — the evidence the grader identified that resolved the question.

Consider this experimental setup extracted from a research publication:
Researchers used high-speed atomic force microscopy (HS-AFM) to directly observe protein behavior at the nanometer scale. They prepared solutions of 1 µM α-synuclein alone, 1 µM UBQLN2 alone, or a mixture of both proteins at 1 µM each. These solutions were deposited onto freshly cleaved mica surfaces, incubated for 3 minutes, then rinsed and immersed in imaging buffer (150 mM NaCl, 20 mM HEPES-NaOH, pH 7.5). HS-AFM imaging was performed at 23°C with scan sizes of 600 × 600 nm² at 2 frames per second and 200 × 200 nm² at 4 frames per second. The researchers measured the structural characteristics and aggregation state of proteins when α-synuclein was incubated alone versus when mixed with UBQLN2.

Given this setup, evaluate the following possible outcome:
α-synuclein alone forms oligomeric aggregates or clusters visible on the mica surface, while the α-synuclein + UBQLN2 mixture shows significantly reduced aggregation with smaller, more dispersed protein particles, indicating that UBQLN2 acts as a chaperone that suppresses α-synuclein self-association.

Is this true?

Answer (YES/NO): NO